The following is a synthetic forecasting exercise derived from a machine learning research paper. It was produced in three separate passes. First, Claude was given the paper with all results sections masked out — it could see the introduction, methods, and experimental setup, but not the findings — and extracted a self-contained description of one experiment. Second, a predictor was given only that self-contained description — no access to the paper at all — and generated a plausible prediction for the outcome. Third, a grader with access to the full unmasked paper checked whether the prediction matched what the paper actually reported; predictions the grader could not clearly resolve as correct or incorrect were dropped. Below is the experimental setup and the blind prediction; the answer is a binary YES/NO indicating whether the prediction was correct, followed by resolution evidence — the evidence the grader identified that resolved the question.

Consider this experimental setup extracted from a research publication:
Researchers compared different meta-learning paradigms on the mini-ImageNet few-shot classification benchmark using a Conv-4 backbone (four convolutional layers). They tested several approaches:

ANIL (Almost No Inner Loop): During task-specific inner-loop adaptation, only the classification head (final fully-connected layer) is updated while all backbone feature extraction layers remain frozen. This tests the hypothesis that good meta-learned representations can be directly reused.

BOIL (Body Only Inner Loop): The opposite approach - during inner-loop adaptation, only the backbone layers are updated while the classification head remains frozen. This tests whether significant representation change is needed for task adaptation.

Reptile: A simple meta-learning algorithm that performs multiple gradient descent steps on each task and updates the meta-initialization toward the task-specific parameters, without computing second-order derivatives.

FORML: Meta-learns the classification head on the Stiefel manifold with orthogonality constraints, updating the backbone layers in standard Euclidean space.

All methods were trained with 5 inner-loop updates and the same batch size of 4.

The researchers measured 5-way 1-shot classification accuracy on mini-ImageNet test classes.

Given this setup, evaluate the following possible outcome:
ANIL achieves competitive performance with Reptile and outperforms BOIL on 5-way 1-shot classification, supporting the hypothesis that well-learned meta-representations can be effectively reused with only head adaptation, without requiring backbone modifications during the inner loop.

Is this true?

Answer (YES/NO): NO